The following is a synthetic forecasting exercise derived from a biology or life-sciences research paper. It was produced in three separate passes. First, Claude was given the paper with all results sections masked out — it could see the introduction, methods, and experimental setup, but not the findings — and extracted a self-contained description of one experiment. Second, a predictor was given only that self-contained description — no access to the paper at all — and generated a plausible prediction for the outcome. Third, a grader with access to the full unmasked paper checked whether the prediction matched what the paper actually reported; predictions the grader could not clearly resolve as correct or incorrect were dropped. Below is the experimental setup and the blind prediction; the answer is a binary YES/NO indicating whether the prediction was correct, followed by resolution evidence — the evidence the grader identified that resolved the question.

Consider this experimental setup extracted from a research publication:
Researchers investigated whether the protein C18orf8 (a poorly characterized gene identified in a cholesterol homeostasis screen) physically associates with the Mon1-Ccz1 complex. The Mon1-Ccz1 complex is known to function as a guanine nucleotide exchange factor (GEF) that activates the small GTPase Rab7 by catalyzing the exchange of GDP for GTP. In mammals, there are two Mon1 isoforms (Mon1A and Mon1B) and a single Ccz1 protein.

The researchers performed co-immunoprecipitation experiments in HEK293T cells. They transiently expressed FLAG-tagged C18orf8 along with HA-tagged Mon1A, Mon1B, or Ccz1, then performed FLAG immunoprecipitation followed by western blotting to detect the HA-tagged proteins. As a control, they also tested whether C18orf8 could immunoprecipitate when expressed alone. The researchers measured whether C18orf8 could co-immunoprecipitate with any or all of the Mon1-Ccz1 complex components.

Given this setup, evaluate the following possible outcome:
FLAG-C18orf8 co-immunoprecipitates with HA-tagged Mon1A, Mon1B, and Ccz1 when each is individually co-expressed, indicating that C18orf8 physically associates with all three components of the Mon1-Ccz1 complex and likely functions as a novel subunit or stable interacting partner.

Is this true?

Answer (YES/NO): YES